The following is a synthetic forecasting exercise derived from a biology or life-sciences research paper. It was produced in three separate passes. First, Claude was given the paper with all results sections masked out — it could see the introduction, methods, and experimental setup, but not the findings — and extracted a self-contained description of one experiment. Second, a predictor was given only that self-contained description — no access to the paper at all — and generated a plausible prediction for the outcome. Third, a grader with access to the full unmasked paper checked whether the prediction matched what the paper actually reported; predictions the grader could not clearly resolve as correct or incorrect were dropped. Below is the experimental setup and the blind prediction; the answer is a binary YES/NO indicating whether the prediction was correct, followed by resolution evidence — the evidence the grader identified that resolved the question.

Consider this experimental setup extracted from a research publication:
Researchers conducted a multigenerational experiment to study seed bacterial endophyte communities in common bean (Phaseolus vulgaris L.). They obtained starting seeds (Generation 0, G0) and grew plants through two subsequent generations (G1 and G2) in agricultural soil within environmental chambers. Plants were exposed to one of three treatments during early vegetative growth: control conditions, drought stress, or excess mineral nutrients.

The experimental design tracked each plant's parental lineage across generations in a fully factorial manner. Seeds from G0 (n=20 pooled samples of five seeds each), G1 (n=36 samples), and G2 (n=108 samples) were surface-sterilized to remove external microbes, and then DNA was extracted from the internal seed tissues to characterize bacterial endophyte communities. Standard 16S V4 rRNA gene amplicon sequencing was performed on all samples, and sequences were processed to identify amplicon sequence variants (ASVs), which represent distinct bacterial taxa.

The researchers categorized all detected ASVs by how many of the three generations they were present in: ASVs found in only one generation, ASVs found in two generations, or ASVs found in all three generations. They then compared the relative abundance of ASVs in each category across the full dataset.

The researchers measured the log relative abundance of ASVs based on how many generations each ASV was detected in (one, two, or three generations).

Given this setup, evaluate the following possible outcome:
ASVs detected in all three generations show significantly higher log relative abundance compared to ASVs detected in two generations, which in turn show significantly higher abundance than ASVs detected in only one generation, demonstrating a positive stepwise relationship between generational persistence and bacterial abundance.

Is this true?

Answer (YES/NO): NO